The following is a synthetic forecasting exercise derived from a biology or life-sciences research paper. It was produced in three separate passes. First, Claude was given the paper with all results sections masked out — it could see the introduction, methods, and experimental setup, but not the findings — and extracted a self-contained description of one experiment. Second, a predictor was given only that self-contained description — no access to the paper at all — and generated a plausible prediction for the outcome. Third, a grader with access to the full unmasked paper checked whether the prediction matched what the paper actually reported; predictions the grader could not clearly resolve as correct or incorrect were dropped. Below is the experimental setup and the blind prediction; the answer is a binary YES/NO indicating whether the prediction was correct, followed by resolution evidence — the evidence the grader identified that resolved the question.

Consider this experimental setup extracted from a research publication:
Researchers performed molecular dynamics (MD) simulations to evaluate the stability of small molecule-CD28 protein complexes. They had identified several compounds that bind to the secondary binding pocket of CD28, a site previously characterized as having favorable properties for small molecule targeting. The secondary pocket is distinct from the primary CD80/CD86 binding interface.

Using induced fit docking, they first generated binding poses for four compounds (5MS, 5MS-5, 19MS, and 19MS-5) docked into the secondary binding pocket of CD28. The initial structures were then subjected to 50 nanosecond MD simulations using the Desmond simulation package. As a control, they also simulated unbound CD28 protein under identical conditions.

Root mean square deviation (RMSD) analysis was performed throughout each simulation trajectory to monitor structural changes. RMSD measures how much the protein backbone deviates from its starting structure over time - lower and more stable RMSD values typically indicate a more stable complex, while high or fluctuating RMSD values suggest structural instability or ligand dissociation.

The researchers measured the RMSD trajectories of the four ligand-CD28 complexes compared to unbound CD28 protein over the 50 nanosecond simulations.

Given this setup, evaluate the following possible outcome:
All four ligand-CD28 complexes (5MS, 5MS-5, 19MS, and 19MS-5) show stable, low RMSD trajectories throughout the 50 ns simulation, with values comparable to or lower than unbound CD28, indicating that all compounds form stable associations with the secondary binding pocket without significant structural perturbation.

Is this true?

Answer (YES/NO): NO